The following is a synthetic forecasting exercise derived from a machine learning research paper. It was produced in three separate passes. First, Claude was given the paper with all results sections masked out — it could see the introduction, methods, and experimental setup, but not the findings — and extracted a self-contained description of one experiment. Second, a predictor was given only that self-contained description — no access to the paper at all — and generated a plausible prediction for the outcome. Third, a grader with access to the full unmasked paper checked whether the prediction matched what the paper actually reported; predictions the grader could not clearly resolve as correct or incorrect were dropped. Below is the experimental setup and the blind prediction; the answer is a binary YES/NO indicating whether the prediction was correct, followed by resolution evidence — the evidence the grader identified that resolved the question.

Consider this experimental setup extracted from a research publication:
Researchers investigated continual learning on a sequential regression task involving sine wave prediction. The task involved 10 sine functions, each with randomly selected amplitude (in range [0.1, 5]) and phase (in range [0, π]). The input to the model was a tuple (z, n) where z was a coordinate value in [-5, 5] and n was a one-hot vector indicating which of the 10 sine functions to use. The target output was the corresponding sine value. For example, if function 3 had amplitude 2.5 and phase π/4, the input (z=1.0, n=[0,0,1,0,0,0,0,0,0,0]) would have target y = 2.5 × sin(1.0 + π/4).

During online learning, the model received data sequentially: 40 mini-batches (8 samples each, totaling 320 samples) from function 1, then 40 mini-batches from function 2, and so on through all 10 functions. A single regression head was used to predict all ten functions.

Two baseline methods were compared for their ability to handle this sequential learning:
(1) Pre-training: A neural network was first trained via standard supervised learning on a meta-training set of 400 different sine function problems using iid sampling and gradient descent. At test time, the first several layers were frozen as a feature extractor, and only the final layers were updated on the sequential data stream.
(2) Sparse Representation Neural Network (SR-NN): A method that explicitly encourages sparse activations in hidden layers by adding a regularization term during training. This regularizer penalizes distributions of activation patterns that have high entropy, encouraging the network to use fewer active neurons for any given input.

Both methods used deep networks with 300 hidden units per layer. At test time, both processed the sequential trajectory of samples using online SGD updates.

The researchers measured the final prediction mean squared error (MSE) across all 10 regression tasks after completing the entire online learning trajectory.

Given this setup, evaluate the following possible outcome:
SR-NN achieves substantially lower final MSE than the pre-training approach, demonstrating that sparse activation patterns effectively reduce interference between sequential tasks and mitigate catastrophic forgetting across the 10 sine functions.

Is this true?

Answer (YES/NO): NO